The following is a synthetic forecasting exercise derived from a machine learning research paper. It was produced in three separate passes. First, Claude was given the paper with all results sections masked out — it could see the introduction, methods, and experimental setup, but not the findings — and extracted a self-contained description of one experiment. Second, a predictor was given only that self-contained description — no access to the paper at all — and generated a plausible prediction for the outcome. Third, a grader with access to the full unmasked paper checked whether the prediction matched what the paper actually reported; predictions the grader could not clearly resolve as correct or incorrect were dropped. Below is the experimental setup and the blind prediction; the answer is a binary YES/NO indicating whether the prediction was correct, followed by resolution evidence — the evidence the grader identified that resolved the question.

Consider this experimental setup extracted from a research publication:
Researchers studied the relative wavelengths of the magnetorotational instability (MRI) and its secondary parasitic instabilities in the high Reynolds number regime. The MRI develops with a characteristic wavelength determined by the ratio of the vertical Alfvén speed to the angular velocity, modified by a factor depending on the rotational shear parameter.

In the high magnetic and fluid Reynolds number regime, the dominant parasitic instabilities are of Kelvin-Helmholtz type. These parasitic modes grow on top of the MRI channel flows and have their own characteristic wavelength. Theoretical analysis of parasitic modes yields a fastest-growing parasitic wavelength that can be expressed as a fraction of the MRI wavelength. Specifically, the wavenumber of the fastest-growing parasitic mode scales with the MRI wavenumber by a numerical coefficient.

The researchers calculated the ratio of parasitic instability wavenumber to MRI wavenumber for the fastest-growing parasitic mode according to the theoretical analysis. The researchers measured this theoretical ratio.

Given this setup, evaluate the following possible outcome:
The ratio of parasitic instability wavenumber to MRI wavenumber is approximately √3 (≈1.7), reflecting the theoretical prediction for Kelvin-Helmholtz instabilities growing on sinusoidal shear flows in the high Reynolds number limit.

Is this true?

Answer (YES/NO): NO